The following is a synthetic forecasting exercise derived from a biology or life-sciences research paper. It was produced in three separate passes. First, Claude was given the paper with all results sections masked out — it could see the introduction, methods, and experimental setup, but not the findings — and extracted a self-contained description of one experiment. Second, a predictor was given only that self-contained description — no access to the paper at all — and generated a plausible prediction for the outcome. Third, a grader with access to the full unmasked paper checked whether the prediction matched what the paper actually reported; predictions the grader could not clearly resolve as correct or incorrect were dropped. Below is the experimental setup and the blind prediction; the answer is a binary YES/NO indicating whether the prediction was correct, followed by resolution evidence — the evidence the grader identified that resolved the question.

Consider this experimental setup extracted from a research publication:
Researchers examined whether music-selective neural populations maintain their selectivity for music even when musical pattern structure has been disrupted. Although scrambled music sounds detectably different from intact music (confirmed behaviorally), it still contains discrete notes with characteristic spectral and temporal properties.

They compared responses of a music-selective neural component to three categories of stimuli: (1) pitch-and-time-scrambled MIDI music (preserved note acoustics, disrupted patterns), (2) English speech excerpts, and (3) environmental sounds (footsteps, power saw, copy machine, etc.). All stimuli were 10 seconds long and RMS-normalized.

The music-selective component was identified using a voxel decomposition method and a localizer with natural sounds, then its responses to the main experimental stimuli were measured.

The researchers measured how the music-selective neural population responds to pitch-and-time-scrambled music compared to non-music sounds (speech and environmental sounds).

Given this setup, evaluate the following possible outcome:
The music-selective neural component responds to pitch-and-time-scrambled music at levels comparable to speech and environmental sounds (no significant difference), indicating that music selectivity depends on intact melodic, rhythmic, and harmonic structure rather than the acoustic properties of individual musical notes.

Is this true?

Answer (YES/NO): NO